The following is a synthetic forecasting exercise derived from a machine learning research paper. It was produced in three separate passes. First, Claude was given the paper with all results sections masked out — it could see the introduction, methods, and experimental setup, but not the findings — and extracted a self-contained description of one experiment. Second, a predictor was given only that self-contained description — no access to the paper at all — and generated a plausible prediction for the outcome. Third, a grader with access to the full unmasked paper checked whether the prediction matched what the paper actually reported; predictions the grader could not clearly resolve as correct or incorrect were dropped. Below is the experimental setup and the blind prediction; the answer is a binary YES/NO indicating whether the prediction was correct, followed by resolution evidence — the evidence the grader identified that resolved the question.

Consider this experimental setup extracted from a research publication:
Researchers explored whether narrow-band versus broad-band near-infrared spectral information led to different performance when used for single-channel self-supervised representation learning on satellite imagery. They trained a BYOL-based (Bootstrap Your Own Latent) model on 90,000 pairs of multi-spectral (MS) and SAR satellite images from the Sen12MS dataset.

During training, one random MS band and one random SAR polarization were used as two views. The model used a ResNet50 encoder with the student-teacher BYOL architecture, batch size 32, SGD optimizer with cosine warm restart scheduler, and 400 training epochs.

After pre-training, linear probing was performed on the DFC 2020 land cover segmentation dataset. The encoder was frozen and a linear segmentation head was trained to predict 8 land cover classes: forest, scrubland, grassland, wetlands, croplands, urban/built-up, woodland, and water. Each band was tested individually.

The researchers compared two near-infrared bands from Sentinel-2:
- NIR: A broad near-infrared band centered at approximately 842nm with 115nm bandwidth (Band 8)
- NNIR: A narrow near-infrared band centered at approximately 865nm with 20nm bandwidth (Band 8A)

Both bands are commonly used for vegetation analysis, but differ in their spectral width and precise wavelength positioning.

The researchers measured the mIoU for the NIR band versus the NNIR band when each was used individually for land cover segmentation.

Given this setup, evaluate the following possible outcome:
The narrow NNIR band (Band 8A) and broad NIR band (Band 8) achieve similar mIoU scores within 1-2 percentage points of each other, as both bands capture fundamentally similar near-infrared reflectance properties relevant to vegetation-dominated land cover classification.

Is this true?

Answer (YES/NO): NO